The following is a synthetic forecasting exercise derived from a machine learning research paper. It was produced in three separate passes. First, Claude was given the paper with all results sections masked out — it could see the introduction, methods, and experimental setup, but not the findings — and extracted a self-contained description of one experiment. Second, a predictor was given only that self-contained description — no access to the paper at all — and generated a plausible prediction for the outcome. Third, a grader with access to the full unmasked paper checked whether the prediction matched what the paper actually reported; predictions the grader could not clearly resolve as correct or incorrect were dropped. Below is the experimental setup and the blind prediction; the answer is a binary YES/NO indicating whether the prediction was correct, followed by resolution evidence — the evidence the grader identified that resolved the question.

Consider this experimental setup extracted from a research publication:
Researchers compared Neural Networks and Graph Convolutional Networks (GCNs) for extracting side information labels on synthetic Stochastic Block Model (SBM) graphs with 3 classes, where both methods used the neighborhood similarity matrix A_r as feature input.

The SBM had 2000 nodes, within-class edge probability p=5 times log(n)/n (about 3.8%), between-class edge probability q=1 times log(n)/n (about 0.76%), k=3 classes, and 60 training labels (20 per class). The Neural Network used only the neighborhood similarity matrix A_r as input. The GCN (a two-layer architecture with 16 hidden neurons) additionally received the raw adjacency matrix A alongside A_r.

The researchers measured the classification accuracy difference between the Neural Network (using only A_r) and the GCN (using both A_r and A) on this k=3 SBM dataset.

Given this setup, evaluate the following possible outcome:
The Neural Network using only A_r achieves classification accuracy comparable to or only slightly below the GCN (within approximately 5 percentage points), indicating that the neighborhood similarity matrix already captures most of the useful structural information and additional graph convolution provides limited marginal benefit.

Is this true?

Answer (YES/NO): YES